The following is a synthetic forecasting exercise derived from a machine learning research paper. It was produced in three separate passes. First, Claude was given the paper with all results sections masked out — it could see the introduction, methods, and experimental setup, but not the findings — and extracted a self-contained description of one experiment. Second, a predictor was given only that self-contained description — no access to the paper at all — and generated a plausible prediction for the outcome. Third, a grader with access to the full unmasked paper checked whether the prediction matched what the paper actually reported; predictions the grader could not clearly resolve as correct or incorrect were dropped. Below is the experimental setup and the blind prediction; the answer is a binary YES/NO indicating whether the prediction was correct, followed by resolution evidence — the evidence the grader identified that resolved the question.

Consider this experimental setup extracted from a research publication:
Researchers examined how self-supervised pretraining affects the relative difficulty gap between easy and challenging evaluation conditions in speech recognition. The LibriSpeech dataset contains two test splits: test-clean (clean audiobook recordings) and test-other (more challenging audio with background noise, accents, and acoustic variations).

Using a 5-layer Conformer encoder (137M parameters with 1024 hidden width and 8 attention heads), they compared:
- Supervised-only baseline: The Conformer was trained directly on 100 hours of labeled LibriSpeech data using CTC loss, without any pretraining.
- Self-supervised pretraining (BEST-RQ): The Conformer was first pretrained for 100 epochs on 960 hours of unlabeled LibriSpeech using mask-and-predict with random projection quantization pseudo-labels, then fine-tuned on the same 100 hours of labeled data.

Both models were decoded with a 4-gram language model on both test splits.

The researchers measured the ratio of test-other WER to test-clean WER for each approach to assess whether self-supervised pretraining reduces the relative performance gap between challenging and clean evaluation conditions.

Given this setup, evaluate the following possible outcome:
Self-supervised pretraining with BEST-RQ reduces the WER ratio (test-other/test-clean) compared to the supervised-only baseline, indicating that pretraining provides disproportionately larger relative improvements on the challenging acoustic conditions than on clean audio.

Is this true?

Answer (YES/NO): NO